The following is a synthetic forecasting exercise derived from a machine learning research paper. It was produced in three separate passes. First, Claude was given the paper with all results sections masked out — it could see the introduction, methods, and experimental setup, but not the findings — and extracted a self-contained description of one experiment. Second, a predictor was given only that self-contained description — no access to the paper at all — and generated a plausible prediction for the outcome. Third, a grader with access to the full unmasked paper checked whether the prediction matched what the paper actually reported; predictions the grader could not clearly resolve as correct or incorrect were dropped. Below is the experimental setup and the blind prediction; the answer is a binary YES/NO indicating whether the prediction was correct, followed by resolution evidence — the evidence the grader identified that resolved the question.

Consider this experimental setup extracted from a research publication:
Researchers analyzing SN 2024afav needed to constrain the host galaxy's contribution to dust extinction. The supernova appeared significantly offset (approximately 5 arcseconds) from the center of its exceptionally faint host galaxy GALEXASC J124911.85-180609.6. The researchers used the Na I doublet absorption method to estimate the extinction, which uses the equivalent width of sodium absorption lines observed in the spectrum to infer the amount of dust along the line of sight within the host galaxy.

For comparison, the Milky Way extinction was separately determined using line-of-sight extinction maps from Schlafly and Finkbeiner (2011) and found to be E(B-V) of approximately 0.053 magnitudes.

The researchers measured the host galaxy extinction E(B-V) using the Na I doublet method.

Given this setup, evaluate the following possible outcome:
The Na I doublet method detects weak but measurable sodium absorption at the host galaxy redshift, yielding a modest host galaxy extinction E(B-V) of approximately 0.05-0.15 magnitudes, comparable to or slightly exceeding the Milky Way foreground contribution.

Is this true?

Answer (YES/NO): NO